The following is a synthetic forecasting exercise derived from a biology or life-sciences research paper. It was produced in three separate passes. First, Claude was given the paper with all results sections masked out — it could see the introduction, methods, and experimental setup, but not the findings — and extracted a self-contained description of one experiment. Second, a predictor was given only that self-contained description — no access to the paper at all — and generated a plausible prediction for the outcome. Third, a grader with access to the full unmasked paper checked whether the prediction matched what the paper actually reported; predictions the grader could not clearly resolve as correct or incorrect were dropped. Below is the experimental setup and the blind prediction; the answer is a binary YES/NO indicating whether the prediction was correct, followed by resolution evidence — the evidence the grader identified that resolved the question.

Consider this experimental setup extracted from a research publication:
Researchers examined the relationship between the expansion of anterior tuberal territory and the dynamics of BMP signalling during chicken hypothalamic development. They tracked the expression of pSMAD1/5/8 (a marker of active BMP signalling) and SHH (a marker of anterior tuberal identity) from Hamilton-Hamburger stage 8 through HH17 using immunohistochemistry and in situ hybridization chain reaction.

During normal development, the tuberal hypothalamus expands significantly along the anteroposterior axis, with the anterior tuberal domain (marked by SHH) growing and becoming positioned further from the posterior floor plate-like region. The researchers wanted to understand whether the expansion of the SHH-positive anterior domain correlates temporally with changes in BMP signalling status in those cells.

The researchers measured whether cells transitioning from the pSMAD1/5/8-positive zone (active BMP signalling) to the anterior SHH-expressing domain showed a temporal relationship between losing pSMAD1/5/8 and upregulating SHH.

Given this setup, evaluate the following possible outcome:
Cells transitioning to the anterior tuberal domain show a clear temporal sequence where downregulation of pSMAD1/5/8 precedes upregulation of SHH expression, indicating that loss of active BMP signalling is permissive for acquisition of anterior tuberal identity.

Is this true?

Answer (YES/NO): YES